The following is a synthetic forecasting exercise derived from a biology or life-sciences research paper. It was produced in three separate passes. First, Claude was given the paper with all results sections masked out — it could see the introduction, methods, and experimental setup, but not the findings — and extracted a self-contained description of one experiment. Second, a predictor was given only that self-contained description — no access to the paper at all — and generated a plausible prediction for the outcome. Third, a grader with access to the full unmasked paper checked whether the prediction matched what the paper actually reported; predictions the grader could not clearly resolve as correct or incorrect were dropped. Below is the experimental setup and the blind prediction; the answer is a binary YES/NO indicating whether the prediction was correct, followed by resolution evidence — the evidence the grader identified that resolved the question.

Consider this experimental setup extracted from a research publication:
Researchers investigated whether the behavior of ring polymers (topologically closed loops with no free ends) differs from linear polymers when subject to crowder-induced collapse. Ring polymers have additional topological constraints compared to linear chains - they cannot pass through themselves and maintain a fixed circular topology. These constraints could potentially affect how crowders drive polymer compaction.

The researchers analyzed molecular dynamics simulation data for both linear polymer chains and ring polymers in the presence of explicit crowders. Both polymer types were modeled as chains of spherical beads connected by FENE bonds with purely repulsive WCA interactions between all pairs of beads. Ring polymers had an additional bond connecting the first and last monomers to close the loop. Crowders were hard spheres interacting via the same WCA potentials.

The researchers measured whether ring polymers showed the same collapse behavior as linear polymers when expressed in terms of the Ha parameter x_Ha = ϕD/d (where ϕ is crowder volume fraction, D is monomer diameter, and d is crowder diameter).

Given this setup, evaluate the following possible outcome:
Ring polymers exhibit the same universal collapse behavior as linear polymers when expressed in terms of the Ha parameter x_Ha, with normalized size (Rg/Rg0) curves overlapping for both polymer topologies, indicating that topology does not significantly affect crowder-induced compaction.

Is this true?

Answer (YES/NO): NO